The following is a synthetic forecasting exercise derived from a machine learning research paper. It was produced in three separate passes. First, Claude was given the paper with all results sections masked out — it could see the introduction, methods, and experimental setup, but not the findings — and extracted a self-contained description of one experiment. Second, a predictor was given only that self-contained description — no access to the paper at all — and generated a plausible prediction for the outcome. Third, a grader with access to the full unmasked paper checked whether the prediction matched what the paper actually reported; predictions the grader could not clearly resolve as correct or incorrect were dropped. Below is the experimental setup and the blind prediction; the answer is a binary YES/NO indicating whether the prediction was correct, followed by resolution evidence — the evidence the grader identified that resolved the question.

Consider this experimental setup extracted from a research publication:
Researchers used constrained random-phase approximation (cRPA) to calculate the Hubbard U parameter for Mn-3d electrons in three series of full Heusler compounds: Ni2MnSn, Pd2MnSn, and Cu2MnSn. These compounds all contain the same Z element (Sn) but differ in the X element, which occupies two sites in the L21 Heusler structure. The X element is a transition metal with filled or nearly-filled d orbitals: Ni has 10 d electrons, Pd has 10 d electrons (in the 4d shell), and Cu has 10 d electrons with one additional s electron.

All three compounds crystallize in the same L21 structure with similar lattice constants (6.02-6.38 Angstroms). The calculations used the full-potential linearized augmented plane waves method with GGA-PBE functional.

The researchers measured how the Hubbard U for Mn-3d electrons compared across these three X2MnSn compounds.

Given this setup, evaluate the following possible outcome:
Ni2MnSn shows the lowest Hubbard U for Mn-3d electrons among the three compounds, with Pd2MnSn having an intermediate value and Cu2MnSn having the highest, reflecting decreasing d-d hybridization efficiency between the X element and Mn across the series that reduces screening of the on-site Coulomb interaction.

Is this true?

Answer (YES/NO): NO